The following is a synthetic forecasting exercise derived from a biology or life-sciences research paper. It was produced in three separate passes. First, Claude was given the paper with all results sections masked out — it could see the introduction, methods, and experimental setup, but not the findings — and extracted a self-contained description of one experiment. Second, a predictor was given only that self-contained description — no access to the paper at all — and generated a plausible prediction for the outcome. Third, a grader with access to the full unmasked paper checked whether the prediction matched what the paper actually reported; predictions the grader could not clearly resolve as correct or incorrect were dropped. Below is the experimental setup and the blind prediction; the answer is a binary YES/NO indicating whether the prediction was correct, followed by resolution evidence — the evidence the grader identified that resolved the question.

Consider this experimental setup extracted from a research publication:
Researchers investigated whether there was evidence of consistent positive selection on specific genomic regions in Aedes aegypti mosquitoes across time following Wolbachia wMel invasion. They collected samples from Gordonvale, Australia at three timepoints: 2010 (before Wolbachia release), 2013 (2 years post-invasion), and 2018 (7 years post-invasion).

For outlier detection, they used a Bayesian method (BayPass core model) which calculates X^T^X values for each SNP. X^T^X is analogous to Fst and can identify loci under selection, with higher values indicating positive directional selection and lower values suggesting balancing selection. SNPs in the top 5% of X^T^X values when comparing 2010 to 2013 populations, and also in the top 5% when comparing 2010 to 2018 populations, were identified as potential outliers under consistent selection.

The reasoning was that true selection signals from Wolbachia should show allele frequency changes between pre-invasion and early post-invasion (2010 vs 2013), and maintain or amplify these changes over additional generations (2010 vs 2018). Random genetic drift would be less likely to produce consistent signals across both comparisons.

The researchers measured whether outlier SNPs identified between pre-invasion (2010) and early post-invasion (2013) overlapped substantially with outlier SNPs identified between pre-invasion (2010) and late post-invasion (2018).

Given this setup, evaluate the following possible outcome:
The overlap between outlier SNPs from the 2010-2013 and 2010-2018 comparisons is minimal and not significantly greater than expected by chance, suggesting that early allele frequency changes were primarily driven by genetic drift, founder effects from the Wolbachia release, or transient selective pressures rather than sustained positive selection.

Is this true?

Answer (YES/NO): NO